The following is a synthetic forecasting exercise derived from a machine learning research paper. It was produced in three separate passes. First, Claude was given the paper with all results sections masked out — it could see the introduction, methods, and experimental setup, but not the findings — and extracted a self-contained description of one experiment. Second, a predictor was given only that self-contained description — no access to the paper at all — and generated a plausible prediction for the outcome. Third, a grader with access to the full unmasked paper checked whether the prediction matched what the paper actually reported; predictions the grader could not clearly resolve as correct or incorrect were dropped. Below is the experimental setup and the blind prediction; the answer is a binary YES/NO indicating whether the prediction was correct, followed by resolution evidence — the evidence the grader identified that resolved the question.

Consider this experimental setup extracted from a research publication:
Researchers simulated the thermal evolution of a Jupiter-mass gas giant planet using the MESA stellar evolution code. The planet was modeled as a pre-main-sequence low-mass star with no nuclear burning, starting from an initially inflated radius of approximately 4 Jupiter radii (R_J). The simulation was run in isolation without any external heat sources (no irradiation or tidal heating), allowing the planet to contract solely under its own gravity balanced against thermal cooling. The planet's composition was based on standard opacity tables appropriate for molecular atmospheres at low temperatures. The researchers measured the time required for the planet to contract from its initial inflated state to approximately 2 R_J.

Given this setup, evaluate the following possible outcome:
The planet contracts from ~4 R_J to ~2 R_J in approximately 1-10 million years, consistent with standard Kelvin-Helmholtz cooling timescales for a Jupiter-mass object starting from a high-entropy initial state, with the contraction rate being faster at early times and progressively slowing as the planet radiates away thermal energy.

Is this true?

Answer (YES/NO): NO